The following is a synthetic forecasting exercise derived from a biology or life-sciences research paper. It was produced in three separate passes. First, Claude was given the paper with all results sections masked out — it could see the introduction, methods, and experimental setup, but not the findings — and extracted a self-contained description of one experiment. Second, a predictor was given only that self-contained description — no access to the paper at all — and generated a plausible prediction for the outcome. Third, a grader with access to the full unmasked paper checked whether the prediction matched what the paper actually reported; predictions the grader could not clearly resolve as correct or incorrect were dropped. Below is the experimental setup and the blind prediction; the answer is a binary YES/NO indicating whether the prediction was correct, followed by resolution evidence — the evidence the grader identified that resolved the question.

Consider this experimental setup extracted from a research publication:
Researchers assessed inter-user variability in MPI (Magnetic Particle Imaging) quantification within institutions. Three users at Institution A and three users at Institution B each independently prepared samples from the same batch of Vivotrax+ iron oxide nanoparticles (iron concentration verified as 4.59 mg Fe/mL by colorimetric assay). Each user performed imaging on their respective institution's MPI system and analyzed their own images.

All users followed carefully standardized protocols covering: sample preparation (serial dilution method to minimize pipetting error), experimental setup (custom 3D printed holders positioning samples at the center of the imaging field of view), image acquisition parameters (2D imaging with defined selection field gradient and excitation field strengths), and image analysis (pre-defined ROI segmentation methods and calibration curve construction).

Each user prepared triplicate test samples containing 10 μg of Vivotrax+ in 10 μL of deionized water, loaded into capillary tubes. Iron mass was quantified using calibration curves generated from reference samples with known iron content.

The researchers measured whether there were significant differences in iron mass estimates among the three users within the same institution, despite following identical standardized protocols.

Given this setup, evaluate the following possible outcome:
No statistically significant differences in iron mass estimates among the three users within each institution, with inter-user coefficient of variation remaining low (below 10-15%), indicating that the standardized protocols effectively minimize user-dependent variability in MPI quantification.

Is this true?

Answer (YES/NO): NO